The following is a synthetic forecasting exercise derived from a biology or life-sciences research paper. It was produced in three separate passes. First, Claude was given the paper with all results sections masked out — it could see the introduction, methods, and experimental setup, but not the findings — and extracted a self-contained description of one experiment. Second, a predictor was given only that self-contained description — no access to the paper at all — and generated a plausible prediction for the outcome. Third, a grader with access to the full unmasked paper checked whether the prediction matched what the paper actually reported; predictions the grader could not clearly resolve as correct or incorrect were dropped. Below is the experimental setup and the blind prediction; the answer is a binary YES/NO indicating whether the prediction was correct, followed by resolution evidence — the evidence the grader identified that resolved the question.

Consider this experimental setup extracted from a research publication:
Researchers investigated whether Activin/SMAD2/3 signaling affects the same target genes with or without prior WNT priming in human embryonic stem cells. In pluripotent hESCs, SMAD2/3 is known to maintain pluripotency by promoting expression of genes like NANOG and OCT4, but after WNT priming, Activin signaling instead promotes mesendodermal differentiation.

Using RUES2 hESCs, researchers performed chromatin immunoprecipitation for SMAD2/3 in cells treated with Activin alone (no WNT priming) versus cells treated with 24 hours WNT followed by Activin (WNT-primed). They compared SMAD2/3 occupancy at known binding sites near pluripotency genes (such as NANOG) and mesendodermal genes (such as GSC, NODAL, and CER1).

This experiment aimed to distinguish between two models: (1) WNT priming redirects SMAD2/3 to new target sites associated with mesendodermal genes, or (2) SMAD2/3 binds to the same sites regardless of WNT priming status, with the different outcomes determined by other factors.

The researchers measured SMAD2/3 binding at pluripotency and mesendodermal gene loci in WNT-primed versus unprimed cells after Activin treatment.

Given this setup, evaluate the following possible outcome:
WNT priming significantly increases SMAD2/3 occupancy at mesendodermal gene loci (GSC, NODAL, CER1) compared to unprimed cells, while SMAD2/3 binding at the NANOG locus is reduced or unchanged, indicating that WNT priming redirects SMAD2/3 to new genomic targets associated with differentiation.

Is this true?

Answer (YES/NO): NO